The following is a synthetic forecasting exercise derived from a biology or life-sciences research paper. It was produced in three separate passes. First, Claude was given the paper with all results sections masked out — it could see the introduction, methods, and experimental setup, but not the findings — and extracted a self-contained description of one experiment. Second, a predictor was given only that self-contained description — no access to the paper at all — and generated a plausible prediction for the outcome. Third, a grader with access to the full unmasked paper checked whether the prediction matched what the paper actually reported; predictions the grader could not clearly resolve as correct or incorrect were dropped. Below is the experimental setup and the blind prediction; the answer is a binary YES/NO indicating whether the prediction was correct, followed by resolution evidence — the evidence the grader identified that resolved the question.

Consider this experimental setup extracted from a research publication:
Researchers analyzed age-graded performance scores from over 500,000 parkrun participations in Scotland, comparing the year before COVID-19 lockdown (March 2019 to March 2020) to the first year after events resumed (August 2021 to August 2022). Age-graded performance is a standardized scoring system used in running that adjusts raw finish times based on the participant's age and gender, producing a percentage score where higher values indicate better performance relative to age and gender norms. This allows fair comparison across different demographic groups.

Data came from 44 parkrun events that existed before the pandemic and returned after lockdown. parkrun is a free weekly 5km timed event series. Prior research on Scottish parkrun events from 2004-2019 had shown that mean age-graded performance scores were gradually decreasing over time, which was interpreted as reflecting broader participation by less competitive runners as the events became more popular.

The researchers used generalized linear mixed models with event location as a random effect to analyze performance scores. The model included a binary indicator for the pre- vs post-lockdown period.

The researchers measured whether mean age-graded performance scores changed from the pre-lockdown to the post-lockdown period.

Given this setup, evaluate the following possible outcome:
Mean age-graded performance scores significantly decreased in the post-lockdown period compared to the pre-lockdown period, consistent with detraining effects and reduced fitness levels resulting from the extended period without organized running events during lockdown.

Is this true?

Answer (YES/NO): NO